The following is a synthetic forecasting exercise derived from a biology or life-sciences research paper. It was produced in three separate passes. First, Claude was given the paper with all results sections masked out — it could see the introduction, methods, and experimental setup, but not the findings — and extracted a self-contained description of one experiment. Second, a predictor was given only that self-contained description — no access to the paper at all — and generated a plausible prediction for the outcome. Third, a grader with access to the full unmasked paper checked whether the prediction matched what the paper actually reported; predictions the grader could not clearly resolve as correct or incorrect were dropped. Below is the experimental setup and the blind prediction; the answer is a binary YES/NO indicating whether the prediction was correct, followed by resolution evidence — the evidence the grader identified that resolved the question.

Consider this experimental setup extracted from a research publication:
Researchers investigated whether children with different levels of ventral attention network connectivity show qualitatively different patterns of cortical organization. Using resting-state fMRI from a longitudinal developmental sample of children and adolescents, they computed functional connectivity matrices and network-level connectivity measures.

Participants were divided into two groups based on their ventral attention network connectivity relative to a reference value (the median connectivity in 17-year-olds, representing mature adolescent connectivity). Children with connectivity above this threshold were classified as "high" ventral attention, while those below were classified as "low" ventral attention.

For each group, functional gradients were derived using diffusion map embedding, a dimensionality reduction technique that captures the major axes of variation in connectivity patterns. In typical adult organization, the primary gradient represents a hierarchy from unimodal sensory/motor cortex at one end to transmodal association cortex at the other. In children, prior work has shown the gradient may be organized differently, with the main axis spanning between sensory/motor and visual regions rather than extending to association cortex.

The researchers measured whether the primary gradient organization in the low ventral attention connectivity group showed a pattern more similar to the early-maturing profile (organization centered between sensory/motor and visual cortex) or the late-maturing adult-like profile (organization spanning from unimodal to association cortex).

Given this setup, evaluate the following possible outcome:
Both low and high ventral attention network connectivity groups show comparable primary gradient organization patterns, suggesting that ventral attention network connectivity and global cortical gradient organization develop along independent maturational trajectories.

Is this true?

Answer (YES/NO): NO